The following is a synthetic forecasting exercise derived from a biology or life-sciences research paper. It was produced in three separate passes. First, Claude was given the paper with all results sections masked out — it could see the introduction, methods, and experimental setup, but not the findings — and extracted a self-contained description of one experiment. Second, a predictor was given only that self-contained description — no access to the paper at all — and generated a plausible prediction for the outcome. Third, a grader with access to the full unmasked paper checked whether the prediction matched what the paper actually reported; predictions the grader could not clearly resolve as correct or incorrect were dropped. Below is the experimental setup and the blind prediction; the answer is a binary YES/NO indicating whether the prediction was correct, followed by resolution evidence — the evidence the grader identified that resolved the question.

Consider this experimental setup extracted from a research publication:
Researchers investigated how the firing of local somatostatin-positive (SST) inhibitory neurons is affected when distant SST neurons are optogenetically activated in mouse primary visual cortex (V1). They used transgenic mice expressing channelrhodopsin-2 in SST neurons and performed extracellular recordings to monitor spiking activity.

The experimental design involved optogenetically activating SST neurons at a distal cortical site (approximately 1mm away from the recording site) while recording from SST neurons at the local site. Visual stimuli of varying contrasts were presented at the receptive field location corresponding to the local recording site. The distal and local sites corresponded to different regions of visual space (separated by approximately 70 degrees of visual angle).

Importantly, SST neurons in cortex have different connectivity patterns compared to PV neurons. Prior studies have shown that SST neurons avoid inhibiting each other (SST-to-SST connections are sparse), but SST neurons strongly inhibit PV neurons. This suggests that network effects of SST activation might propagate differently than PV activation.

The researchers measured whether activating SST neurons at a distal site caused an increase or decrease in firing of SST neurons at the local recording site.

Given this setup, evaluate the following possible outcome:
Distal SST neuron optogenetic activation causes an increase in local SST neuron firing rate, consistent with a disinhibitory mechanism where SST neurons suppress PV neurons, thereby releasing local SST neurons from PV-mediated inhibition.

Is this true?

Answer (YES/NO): NO